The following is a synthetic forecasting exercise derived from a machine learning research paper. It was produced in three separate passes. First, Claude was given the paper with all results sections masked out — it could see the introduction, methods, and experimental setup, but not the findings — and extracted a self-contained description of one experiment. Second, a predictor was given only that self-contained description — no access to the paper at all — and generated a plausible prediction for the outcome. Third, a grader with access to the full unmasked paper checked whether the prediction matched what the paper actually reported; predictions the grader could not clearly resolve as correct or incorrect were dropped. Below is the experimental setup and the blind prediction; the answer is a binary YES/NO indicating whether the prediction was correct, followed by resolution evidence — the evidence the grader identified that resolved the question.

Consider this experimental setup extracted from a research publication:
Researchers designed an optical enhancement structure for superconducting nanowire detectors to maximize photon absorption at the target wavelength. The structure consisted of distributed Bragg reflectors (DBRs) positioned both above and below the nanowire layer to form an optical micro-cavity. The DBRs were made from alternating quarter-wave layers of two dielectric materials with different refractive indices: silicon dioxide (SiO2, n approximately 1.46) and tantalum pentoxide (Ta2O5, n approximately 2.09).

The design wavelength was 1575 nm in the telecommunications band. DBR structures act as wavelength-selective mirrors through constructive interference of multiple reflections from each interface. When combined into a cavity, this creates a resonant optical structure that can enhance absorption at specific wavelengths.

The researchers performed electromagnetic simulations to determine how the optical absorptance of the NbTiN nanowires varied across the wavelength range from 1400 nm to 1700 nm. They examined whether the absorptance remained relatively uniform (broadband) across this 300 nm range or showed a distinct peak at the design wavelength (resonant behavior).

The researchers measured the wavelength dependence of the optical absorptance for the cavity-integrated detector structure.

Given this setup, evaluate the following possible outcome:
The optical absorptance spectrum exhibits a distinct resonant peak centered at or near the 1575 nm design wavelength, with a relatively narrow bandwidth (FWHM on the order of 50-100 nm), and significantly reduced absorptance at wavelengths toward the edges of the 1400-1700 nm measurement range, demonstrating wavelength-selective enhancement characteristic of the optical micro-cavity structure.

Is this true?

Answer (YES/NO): NO